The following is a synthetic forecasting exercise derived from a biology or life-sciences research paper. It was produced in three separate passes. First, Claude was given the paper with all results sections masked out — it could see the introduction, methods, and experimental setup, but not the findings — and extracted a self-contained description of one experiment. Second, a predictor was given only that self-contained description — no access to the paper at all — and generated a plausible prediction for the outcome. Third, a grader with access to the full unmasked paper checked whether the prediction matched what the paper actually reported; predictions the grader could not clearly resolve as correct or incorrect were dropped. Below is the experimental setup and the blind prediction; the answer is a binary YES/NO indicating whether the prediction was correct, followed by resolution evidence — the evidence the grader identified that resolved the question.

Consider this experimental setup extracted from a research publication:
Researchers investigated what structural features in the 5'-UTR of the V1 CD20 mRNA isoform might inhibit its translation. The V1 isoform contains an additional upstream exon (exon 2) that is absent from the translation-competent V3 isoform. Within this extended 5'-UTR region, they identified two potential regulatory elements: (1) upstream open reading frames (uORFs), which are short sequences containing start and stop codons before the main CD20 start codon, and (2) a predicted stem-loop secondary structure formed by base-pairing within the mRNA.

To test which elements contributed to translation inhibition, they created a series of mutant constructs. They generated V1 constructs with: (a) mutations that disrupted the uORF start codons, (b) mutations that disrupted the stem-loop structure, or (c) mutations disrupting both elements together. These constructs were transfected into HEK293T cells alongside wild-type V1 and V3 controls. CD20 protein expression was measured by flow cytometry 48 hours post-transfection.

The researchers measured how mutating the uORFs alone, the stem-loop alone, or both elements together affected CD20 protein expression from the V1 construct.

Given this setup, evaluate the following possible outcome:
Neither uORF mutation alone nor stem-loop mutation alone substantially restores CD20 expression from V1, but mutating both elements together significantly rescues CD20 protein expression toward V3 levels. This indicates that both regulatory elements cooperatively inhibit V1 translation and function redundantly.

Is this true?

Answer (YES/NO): YES